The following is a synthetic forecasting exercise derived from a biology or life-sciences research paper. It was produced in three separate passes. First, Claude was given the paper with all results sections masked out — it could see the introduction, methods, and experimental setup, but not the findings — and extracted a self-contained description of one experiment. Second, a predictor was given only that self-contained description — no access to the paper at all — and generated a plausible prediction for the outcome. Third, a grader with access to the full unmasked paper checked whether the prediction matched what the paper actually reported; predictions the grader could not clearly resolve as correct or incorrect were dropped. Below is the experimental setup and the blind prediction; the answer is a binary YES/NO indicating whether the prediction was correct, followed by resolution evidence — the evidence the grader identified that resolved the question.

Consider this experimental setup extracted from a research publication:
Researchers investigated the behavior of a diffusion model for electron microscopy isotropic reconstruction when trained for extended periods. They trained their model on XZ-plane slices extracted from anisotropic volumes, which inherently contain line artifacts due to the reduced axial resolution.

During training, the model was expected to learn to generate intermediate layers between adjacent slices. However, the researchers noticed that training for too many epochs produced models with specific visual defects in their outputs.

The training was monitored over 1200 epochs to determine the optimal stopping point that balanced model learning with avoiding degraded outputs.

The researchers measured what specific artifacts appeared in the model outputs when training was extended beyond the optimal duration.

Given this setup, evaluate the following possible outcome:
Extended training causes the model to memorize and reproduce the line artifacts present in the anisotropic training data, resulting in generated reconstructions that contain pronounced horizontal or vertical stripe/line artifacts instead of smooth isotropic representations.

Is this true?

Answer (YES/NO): YES